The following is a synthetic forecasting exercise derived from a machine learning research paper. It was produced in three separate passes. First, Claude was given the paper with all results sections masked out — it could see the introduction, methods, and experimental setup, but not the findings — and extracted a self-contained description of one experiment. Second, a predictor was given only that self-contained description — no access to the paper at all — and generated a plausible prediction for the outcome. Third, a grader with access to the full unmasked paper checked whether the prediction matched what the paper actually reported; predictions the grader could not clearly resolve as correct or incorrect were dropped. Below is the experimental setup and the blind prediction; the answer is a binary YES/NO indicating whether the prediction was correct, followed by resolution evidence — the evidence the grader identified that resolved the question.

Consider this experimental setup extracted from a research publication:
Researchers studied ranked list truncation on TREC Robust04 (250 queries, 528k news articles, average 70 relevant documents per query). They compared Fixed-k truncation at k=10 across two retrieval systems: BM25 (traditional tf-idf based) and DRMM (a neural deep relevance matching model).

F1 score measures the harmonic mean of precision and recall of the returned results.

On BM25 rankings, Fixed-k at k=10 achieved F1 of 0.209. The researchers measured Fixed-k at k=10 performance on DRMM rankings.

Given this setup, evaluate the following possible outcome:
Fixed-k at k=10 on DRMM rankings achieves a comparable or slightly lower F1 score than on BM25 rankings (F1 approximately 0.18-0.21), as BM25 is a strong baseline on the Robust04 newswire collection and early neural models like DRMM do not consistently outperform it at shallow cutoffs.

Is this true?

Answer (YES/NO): YES